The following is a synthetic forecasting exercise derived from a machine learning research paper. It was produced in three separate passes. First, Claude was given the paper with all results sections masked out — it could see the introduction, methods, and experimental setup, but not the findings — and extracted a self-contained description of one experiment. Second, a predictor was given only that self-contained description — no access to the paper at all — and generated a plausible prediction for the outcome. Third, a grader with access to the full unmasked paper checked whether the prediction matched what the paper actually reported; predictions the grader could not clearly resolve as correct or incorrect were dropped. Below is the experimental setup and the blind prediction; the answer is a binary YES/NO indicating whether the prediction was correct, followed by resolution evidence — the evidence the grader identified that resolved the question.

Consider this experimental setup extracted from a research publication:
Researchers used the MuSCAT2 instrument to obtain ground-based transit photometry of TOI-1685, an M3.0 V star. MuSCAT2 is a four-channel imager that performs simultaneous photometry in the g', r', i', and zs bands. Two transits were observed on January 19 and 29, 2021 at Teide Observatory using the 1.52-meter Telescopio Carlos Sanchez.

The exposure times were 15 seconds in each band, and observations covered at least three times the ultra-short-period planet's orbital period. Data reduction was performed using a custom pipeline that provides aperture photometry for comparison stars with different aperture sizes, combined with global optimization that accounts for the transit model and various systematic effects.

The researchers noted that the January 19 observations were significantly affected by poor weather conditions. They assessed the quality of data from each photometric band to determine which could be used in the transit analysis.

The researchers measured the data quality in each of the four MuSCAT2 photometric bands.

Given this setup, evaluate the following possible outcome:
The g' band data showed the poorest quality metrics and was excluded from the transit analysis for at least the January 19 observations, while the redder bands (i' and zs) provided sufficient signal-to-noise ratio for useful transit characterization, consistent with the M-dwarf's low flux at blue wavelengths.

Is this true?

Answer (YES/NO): NO